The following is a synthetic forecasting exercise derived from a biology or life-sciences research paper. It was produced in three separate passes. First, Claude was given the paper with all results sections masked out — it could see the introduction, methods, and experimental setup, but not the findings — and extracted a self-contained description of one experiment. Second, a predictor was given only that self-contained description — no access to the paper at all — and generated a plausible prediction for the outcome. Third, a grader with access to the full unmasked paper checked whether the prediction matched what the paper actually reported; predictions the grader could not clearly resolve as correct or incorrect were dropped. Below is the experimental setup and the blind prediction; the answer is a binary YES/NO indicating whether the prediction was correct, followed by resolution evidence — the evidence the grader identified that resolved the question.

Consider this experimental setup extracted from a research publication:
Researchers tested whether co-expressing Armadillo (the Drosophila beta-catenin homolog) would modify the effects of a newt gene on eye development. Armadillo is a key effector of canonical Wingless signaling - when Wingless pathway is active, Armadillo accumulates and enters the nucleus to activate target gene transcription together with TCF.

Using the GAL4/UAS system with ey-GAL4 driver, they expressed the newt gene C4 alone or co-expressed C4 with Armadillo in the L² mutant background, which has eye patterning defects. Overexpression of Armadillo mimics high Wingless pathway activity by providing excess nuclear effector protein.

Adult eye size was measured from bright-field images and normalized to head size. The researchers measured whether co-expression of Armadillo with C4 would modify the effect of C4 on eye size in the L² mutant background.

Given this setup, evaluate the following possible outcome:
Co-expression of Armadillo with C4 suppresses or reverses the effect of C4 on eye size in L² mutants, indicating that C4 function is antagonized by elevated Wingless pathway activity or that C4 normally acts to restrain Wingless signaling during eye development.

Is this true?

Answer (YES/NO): YES